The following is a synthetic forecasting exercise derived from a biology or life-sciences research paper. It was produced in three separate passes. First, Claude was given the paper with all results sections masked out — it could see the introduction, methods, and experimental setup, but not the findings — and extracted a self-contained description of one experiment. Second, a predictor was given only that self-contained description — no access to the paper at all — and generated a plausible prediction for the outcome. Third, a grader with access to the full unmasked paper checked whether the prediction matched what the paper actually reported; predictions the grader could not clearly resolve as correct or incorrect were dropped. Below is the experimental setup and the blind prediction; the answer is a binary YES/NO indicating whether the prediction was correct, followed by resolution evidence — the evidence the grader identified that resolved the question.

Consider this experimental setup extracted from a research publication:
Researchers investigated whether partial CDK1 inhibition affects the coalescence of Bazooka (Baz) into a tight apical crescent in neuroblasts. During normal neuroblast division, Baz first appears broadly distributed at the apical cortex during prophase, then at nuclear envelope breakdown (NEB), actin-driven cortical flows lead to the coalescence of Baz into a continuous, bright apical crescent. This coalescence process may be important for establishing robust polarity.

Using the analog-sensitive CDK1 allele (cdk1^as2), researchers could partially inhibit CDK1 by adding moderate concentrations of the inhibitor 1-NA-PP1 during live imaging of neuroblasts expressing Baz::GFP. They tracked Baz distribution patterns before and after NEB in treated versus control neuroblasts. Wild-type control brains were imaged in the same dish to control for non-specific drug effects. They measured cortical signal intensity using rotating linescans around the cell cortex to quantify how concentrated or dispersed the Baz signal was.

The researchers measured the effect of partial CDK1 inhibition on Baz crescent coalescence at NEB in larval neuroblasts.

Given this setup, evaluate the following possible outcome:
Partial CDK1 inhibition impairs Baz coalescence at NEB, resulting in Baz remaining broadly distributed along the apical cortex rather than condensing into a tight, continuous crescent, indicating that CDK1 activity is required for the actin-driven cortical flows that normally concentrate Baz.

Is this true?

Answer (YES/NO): YES